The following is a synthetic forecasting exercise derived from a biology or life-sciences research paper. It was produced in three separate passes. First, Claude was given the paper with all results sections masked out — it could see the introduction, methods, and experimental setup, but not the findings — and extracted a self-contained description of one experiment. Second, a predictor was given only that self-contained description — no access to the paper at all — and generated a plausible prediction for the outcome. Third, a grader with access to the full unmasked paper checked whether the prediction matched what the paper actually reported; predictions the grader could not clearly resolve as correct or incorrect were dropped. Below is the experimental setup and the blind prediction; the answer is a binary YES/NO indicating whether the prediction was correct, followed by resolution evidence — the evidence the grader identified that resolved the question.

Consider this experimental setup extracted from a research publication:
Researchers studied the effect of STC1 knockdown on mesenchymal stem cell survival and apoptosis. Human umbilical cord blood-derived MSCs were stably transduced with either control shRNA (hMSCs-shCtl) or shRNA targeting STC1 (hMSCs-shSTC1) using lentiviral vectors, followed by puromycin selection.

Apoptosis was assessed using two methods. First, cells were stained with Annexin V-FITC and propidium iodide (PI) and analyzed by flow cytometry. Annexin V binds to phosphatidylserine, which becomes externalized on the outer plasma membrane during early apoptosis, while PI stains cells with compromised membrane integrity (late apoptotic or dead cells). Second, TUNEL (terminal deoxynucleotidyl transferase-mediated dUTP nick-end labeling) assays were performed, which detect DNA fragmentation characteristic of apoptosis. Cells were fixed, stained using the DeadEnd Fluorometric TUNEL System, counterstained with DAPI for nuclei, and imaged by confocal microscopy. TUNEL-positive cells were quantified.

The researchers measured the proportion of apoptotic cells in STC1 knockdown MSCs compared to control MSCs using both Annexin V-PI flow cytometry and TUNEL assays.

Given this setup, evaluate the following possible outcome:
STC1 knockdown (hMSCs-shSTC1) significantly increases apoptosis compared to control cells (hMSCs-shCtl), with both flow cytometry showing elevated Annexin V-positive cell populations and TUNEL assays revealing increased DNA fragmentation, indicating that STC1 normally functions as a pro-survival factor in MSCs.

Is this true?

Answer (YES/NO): NO